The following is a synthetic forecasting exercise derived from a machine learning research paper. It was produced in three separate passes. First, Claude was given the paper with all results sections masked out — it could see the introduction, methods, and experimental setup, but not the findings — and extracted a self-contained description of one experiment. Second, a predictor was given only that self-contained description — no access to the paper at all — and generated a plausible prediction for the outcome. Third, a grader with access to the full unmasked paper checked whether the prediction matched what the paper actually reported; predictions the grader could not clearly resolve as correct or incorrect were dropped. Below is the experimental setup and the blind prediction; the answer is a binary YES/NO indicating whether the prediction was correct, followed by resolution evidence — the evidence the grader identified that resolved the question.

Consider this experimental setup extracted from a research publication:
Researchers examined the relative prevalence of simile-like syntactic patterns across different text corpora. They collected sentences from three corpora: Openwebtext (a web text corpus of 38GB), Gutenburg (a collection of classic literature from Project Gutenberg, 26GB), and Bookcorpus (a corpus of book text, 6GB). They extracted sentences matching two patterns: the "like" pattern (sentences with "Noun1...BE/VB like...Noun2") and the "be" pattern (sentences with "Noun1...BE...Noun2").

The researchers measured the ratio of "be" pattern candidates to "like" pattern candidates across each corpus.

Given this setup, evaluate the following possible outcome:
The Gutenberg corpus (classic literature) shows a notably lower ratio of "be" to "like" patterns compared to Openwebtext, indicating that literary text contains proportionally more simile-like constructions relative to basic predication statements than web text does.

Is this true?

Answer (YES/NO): NO